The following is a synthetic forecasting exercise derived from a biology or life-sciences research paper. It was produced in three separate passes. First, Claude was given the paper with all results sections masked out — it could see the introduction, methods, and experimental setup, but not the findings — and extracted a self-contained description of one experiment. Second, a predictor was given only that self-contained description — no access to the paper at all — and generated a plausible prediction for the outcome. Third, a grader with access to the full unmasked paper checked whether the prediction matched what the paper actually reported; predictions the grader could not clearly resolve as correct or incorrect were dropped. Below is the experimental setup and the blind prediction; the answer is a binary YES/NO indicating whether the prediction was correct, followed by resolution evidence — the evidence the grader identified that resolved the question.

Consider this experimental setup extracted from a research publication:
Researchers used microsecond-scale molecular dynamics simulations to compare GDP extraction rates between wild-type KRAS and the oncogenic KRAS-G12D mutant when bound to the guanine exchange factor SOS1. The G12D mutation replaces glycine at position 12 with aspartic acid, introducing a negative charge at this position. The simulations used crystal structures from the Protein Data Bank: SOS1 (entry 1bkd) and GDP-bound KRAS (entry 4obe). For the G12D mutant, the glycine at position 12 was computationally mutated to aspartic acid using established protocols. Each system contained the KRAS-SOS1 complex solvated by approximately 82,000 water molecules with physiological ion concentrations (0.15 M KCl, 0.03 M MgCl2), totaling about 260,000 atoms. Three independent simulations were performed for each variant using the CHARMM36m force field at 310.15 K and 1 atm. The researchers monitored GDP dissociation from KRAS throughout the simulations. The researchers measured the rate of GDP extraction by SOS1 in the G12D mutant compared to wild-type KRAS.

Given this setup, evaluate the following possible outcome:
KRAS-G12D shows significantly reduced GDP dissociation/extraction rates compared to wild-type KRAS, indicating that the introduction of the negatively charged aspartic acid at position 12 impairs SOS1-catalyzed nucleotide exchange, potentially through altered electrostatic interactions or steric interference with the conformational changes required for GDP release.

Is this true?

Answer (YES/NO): NO